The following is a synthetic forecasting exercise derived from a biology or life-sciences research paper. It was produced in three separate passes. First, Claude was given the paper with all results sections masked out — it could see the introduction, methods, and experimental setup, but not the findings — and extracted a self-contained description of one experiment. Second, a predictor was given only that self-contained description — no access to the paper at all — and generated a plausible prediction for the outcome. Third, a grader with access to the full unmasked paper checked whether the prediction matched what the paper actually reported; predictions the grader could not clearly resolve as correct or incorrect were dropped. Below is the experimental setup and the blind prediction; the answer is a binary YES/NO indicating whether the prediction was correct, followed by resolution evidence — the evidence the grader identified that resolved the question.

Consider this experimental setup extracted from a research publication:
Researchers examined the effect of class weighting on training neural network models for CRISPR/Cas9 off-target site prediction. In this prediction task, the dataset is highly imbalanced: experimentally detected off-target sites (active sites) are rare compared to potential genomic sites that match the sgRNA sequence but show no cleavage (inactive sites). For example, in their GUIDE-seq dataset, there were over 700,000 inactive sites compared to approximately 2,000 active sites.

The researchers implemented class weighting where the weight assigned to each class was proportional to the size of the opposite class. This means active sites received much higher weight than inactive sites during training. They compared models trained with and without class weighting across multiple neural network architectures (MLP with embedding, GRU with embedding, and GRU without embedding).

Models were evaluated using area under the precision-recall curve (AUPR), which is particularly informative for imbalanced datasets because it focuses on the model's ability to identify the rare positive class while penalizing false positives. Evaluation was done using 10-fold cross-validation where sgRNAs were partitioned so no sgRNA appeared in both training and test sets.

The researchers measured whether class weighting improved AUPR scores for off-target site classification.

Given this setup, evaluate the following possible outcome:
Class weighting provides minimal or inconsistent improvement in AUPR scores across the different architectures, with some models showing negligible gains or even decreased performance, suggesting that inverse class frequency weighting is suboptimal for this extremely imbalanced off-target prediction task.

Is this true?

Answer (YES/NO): YES